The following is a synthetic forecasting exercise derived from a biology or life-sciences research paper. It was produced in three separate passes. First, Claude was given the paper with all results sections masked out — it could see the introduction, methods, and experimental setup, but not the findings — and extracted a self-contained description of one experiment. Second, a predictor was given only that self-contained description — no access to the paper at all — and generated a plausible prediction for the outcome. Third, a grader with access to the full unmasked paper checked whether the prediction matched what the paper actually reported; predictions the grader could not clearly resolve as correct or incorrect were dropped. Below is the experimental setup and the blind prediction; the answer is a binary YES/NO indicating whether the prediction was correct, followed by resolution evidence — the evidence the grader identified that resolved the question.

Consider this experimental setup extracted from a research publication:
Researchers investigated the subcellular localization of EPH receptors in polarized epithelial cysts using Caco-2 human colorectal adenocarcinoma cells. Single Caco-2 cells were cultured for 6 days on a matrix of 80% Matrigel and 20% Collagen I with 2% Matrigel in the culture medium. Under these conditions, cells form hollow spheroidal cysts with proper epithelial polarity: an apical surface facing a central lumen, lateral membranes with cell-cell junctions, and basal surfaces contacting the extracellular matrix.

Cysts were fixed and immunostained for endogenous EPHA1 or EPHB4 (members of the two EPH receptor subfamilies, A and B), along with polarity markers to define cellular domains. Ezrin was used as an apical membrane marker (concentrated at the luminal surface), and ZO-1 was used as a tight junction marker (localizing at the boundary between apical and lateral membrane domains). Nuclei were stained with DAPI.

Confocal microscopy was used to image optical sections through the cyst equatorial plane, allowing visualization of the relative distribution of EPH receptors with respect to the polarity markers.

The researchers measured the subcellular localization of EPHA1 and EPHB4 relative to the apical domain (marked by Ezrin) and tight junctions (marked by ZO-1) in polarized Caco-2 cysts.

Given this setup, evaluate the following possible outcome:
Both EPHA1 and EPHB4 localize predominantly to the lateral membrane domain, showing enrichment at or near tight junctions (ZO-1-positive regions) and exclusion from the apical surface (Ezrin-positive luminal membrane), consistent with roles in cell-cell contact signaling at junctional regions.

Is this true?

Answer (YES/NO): NO